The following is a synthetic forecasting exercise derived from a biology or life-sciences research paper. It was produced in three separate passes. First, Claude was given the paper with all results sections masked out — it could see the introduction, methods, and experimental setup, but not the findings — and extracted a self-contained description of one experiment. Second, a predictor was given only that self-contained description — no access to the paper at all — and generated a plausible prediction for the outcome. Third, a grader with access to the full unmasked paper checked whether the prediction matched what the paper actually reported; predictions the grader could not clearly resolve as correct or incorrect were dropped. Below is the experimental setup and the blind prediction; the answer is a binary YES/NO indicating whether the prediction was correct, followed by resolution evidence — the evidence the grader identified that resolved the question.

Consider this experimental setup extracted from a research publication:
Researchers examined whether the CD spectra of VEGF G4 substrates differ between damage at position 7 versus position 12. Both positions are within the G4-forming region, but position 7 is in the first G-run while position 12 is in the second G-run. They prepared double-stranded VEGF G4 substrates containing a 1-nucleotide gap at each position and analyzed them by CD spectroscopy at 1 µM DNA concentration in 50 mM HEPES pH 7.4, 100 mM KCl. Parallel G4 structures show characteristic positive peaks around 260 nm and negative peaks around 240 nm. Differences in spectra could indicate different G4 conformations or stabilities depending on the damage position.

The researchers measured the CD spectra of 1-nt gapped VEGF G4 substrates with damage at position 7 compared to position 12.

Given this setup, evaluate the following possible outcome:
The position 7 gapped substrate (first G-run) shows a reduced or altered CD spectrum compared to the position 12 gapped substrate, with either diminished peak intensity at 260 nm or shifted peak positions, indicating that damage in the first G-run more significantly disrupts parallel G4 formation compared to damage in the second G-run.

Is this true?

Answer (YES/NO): NO